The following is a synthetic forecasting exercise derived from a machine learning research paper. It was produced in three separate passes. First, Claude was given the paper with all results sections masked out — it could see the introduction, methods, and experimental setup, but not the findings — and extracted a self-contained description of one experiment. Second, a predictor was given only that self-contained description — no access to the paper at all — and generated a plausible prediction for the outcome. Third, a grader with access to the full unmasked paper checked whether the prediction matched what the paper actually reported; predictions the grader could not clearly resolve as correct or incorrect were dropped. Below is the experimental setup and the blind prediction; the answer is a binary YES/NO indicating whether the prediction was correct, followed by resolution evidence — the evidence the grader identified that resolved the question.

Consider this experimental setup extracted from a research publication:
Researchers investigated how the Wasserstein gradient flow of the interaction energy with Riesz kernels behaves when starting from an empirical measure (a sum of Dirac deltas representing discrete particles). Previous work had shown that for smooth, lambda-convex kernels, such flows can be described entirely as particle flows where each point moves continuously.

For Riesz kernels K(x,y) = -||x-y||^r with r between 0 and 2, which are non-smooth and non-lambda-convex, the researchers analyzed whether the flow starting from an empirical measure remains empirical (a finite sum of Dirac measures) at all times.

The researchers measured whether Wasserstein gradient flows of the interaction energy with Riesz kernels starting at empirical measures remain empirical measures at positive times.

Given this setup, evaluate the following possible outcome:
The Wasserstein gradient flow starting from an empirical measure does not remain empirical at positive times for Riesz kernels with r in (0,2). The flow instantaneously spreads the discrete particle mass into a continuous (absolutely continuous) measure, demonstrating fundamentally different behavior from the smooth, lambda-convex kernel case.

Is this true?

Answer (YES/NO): NO